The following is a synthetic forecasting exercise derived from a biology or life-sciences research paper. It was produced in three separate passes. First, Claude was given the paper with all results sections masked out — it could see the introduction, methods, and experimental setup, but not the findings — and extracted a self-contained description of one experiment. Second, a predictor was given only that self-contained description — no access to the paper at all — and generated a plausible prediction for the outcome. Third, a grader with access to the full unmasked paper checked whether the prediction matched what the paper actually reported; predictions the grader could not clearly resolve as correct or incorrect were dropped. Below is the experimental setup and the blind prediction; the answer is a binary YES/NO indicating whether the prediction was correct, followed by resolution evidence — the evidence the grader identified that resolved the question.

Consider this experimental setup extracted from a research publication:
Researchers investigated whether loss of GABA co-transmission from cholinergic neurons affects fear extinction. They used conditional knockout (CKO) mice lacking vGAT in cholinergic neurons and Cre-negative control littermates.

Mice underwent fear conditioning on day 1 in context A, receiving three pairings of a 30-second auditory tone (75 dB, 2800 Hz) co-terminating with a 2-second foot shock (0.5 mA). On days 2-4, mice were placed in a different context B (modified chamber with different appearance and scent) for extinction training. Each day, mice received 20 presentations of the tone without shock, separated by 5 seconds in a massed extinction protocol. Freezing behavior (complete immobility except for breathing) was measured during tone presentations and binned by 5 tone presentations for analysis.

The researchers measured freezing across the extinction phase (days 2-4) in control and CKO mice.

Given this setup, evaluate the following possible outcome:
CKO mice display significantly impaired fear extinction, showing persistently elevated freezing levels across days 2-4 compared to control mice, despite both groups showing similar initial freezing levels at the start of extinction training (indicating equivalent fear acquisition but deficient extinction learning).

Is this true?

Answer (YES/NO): NO